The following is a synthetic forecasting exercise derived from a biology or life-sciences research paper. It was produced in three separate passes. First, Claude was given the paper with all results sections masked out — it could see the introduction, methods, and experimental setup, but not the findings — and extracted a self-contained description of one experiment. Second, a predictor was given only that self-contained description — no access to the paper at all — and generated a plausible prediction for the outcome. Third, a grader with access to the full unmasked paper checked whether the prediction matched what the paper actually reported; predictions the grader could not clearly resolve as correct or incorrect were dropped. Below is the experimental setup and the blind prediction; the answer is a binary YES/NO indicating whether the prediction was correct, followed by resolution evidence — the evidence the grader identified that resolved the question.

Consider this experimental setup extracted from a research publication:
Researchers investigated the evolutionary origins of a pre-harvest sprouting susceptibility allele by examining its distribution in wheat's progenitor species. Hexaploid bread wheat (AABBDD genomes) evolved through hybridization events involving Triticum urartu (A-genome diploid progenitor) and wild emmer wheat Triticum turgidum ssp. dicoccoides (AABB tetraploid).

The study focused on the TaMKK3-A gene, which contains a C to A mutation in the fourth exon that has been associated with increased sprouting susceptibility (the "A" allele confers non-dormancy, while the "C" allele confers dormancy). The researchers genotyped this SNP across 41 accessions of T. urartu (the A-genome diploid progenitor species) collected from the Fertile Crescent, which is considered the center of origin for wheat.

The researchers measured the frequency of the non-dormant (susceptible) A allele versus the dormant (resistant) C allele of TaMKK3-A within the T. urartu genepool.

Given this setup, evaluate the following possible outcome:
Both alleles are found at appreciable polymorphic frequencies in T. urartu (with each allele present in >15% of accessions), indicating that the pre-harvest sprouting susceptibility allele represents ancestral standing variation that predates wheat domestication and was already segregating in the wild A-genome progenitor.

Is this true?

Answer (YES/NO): NO